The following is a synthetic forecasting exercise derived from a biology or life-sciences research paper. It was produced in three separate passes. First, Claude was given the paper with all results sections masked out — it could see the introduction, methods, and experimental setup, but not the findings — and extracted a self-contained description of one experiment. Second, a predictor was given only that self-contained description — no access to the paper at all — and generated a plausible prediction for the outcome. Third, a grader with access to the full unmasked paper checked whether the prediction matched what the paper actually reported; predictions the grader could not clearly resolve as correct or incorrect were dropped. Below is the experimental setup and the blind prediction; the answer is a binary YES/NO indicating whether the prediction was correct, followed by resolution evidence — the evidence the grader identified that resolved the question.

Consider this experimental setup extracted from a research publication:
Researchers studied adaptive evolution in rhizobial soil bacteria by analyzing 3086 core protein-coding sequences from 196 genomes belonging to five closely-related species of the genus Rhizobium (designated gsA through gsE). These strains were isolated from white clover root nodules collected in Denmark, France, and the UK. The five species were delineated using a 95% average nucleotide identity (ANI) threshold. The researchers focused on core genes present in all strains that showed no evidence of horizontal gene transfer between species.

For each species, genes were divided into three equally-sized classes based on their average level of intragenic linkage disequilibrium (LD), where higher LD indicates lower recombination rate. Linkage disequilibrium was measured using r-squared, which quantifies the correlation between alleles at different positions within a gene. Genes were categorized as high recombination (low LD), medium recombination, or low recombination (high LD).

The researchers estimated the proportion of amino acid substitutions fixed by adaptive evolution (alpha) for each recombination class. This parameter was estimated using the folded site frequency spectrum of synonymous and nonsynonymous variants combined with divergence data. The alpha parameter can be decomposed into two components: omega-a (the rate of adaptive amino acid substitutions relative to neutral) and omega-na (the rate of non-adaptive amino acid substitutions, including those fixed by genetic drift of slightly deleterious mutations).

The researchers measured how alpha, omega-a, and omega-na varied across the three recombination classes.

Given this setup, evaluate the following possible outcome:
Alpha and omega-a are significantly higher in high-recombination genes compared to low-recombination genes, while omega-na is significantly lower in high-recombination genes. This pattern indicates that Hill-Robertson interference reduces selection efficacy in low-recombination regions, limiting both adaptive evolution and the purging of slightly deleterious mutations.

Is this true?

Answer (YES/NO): YES